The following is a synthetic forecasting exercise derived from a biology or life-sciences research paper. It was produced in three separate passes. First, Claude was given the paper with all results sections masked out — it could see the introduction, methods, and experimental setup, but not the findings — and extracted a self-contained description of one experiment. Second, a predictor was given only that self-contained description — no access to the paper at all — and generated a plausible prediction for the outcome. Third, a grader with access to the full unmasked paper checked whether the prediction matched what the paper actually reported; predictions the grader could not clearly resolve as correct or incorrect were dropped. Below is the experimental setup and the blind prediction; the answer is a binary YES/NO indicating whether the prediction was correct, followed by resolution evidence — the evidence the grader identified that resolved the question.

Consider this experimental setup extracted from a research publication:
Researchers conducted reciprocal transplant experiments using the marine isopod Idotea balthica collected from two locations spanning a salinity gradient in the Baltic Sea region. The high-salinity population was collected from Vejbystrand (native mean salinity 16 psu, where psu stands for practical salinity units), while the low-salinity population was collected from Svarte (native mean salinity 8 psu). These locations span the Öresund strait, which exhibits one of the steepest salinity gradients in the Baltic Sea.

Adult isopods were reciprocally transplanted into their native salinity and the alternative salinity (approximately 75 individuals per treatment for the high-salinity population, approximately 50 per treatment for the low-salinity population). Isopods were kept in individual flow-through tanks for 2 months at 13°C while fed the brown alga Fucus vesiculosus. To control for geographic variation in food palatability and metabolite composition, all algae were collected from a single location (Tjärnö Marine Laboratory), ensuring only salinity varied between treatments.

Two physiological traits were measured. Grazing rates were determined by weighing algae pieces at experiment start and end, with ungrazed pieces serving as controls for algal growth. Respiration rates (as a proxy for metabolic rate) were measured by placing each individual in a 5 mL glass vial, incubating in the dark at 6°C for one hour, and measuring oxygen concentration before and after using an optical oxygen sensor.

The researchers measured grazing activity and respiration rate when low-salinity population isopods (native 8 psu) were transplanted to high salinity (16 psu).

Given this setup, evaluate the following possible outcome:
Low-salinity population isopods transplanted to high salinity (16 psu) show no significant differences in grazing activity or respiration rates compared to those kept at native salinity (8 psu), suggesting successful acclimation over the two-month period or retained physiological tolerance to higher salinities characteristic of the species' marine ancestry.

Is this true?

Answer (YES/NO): NO